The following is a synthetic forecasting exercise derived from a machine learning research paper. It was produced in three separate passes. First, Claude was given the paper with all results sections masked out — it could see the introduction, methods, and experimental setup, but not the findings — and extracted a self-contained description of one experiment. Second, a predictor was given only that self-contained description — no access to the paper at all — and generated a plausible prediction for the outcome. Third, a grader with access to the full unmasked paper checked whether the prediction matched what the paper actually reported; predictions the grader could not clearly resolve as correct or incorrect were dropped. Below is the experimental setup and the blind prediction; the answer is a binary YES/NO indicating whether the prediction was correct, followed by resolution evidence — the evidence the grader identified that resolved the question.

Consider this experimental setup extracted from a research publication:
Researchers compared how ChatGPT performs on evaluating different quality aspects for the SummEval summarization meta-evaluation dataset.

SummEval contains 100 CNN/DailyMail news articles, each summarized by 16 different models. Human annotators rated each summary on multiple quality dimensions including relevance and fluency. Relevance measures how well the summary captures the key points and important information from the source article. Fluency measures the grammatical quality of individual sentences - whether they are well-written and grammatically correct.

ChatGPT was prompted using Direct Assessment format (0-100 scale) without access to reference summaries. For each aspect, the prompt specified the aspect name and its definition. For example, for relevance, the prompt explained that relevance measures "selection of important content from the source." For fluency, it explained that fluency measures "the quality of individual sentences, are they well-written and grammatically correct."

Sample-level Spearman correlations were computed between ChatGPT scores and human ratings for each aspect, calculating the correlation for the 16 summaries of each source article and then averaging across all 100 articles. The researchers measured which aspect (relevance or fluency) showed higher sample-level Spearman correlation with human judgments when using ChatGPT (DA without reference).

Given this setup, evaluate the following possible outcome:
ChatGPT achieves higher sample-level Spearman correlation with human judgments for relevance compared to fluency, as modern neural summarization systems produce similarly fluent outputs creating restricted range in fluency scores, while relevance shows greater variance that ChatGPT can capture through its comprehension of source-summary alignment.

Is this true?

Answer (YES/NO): YES